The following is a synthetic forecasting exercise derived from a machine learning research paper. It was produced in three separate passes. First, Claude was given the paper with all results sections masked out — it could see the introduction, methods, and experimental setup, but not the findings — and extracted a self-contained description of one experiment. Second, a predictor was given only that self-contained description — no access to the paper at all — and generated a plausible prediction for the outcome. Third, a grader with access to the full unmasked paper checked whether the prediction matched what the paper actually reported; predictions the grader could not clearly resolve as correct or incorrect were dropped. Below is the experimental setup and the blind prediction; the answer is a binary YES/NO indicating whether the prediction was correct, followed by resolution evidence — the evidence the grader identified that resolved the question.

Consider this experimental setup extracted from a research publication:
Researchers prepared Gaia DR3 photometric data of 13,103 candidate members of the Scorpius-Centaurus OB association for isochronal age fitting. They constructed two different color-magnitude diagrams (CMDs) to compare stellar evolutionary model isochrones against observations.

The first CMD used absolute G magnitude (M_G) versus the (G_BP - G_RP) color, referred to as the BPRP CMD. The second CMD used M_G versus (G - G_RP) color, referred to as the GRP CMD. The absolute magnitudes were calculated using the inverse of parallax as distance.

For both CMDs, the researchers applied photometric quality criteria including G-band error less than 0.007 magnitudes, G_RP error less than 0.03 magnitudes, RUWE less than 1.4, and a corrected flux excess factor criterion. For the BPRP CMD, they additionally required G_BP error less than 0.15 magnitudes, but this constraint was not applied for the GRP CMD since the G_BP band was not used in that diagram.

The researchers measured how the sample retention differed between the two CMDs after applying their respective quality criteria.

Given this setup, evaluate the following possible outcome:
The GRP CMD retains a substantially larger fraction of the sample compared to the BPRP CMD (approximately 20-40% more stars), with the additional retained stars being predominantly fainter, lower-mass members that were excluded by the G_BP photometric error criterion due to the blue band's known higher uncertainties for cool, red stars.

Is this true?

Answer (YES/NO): NO